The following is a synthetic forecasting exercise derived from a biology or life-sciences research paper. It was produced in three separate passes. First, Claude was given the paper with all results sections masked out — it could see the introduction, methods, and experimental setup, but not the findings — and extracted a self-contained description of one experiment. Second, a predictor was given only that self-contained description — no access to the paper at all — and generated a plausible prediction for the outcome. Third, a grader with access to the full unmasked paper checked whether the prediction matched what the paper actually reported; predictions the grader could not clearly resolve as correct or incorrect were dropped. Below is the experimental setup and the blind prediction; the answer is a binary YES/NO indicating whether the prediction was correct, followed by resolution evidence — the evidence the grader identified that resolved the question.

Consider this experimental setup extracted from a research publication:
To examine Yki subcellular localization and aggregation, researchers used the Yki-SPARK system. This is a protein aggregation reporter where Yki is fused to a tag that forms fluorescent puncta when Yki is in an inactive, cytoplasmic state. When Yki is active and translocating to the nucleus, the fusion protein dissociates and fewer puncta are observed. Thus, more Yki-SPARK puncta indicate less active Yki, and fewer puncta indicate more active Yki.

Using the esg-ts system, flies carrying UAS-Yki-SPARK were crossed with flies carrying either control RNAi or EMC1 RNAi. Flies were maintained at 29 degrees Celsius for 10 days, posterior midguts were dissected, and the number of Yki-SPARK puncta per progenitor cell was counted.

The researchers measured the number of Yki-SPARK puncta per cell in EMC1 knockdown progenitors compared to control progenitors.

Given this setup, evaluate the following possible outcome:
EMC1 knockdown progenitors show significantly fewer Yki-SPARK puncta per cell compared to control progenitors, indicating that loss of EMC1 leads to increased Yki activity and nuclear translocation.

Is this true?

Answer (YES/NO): NO